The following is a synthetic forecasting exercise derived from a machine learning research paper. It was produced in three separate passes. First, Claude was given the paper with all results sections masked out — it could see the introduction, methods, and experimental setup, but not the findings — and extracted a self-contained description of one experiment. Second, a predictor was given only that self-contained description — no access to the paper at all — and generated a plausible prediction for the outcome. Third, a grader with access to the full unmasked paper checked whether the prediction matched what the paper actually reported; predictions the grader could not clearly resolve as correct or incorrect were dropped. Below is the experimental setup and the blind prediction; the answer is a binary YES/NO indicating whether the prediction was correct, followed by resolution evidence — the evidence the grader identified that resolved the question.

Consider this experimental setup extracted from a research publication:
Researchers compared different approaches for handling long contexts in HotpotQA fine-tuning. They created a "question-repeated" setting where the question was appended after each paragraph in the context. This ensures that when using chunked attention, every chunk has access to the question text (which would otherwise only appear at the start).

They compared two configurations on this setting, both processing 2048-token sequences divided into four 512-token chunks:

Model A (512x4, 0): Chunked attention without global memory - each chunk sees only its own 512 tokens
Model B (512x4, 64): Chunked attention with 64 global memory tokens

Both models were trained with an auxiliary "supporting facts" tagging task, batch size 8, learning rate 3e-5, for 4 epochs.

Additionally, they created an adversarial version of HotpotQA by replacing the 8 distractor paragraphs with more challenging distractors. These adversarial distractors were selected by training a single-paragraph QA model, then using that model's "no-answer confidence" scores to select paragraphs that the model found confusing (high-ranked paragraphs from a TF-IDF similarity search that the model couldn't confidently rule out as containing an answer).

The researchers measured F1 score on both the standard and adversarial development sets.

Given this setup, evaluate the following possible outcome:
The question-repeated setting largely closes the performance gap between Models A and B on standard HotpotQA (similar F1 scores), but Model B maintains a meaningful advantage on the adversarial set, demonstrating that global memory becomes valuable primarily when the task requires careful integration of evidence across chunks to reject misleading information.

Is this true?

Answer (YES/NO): NO